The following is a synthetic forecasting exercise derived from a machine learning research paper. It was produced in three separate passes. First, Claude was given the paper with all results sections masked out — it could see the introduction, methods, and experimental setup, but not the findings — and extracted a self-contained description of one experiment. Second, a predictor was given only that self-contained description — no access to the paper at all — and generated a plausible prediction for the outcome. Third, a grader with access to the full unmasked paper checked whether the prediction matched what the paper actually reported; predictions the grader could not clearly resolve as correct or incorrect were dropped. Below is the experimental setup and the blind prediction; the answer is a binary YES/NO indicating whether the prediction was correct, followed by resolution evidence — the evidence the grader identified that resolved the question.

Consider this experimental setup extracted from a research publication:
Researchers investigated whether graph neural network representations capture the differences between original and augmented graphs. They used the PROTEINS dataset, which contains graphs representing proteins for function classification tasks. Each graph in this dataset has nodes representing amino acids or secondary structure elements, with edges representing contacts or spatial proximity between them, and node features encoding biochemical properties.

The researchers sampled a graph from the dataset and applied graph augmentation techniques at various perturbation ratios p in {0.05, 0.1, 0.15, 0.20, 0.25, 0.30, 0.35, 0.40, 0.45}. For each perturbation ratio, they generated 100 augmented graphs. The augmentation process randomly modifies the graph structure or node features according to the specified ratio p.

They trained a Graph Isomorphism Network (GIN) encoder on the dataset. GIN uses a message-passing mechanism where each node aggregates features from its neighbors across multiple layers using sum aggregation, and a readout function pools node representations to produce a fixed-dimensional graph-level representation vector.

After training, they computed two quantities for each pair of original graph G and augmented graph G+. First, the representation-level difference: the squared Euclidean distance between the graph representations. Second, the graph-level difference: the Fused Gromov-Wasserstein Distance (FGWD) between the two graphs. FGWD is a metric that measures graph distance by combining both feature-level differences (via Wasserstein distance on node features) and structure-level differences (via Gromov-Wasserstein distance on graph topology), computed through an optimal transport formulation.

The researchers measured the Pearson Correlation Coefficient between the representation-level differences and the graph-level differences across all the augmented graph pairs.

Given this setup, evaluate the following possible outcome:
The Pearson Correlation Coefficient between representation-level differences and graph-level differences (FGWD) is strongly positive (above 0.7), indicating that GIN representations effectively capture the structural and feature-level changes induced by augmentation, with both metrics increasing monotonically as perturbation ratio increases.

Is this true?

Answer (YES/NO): NO